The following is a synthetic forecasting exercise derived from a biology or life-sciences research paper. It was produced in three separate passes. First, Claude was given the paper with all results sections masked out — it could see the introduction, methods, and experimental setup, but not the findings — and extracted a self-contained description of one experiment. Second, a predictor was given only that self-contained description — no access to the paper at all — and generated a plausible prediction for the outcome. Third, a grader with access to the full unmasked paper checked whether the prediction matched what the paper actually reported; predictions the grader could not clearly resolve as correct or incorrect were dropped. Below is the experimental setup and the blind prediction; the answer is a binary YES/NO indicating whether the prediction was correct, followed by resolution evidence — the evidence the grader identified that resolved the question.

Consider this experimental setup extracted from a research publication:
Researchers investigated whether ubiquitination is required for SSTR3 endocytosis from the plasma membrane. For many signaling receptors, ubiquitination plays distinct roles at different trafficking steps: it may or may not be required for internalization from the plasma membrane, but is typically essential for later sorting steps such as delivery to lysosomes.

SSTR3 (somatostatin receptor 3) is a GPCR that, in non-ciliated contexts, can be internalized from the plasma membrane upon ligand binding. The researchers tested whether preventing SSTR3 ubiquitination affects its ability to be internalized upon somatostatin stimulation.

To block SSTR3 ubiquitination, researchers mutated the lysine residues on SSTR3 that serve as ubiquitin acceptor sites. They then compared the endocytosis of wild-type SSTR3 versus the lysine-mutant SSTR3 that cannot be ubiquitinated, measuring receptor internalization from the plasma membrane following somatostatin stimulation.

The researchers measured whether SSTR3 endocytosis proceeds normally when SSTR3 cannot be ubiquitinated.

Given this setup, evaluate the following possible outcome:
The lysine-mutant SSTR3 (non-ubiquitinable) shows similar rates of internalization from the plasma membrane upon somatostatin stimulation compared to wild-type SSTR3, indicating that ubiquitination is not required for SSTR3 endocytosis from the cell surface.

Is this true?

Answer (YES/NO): YES